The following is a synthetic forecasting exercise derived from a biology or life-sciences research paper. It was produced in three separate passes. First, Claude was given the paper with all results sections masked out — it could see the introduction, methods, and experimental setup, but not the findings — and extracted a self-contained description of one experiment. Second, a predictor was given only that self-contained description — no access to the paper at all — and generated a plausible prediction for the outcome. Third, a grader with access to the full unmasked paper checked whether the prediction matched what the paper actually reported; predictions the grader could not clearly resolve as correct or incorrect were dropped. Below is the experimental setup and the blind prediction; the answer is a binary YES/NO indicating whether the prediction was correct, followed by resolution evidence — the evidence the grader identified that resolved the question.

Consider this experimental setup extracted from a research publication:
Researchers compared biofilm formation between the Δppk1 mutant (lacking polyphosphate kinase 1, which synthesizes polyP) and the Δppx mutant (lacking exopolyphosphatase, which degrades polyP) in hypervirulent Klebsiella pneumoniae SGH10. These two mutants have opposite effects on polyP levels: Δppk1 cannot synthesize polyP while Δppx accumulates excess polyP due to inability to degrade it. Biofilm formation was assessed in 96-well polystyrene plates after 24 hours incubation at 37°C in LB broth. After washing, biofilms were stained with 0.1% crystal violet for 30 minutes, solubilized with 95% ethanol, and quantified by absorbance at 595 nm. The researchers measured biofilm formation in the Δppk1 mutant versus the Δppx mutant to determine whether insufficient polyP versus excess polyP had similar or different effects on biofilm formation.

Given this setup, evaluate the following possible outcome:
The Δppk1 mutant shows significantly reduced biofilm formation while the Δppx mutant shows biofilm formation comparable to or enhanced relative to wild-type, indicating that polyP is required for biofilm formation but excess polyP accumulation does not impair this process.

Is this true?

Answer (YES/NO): YES